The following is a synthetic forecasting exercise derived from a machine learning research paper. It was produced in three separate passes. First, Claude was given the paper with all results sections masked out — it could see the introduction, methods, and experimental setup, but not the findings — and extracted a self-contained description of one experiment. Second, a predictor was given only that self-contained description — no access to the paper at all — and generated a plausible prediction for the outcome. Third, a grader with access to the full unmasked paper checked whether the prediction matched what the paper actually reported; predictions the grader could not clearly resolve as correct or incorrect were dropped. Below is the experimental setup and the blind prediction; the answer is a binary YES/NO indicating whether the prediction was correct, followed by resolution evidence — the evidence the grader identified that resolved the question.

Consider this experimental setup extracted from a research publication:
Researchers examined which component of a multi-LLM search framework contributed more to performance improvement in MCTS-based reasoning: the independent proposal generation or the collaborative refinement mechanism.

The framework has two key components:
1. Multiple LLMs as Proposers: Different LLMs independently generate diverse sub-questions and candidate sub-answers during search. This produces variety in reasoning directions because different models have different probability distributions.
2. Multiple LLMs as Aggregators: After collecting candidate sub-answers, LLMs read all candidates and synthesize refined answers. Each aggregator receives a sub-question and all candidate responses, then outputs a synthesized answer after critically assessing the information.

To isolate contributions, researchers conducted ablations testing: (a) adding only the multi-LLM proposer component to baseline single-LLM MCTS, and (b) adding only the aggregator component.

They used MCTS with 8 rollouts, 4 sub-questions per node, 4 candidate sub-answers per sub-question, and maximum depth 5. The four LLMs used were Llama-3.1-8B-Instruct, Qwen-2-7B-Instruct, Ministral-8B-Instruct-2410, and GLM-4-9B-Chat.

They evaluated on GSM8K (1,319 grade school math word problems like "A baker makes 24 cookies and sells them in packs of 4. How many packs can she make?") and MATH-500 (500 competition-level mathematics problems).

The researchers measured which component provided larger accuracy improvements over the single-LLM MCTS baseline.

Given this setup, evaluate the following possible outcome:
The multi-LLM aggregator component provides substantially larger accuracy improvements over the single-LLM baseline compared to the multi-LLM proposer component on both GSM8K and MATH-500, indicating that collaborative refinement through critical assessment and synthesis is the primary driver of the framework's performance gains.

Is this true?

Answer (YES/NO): NO